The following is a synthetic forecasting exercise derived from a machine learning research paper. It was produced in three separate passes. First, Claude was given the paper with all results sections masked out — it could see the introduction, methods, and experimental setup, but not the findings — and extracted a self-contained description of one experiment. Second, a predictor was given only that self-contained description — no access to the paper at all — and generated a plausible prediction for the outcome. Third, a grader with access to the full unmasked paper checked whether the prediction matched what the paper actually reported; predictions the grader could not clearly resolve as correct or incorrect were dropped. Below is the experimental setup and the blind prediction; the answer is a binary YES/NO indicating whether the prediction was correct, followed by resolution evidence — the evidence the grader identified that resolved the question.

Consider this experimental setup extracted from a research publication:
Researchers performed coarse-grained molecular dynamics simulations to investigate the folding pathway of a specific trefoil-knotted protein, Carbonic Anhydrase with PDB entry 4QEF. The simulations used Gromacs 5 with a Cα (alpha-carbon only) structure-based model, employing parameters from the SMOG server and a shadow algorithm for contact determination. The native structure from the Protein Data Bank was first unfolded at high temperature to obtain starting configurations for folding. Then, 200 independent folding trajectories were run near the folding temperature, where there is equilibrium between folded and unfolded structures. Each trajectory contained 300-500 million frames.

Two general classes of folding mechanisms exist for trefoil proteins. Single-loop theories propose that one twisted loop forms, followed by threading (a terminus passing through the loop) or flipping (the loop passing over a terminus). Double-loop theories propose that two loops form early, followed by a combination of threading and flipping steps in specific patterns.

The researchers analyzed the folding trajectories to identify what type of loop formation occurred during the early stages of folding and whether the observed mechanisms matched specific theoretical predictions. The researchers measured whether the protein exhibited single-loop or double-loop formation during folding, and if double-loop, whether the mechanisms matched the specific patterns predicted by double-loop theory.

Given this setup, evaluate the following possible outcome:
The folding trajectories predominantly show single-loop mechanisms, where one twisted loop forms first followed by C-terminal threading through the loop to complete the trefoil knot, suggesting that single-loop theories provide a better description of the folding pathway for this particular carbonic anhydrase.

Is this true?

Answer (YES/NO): NO